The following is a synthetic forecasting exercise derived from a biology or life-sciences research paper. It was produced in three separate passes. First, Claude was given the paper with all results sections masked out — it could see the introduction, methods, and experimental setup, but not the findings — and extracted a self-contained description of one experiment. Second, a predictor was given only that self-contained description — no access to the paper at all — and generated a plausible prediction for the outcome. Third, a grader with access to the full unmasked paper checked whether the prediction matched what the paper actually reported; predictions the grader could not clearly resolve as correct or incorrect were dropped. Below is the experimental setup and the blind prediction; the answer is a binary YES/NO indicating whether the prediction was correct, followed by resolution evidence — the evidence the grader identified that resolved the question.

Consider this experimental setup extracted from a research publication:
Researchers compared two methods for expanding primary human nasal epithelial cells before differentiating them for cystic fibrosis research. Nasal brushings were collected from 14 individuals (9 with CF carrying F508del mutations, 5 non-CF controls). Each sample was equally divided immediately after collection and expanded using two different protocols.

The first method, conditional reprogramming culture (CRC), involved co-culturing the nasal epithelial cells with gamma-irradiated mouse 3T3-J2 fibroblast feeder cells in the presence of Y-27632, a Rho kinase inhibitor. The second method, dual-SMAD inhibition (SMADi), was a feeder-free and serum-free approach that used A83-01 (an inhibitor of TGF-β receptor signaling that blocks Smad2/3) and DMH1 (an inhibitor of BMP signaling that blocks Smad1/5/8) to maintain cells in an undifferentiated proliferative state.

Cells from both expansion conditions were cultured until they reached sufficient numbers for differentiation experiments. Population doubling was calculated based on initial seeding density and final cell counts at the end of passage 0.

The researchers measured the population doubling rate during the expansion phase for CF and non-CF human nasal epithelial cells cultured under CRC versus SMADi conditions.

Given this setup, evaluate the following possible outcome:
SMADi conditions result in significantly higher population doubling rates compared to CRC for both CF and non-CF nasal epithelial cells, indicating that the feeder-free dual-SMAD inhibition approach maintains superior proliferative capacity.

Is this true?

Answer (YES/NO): NO